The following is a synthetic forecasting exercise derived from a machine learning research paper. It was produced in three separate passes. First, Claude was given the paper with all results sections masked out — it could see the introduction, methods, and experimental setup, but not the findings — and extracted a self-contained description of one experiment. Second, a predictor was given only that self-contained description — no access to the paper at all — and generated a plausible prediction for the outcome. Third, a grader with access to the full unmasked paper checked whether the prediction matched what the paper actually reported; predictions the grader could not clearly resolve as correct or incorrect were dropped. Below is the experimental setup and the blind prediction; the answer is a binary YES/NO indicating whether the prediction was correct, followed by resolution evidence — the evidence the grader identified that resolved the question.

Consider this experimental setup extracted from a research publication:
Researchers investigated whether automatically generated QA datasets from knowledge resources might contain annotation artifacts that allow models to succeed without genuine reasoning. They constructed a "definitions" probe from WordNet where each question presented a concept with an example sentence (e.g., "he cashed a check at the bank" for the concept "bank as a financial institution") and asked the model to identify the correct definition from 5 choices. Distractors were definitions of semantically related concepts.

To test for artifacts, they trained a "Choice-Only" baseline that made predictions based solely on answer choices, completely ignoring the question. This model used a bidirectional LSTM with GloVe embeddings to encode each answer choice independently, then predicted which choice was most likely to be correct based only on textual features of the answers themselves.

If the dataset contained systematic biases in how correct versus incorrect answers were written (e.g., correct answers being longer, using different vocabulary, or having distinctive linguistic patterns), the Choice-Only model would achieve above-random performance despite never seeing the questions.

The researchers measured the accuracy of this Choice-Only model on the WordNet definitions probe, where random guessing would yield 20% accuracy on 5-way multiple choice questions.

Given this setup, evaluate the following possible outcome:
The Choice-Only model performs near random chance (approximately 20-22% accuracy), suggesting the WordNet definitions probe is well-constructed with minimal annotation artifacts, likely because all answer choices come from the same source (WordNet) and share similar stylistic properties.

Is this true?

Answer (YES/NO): YES